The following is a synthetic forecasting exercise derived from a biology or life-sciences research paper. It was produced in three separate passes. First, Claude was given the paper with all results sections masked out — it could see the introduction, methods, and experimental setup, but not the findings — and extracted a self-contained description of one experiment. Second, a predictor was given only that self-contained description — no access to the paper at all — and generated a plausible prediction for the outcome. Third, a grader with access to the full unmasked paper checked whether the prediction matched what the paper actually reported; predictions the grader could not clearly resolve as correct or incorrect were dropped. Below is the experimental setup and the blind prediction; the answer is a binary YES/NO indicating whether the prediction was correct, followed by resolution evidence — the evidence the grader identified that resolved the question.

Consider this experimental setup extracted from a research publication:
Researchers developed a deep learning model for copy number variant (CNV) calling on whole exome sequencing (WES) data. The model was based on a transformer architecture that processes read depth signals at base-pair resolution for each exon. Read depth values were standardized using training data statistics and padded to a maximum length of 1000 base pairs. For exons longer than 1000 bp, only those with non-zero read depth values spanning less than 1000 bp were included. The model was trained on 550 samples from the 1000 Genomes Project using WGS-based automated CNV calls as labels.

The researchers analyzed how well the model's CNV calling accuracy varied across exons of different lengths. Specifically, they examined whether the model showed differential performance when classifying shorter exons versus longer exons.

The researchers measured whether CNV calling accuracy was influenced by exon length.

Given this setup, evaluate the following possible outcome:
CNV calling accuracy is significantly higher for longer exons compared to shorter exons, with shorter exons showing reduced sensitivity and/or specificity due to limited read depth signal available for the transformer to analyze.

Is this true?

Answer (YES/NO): YES